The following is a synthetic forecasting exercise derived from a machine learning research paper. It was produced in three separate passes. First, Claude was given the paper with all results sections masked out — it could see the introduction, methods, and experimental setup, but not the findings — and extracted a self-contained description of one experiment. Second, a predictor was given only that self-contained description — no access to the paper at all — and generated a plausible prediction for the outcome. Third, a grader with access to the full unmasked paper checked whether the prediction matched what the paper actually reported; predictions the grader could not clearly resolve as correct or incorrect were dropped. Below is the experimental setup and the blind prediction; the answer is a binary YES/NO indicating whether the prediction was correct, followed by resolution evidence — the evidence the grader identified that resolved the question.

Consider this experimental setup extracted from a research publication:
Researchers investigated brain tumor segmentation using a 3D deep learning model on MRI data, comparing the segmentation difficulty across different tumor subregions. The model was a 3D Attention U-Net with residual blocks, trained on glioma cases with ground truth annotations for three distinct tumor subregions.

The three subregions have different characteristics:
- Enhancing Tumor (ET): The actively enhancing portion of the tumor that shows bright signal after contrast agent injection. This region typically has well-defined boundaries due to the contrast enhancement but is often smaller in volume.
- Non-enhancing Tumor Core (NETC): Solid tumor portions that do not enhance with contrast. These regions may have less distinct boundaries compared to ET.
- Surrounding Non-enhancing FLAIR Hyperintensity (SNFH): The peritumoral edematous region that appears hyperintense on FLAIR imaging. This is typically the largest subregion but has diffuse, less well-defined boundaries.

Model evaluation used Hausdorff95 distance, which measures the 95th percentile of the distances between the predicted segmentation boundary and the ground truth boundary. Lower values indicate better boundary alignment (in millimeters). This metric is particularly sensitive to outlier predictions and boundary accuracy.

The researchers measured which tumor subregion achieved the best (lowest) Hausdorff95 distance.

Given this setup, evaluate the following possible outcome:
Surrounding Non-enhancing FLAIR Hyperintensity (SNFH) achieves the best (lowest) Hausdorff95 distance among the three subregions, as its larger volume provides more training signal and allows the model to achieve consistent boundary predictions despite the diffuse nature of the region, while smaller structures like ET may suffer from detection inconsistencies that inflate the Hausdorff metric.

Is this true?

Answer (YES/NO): YES